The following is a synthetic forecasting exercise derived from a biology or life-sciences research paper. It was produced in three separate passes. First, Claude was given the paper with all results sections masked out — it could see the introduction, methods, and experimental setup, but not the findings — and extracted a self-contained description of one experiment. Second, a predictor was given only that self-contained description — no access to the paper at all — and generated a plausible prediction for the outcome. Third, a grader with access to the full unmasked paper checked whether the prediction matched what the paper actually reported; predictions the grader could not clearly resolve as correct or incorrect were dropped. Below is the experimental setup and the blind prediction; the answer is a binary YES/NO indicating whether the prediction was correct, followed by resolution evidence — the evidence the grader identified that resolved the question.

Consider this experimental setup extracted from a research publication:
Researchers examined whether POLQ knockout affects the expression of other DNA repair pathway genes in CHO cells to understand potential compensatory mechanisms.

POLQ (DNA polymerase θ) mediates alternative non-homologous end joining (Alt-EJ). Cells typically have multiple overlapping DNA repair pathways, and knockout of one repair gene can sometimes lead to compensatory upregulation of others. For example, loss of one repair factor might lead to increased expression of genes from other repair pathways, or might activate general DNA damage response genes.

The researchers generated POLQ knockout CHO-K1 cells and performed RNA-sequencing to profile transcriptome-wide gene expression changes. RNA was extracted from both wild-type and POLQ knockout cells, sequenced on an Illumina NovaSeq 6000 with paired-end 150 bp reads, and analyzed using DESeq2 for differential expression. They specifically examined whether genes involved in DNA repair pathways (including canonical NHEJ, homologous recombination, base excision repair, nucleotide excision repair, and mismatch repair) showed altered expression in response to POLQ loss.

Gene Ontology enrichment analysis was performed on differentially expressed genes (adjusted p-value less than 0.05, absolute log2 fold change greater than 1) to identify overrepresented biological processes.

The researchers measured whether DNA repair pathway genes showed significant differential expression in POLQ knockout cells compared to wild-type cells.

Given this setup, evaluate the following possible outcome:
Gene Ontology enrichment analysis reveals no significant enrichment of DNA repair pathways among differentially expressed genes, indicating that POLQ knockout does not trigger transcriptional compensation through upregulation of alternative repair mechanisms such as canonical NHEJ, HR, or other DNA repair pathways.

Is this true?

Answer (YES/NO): YES